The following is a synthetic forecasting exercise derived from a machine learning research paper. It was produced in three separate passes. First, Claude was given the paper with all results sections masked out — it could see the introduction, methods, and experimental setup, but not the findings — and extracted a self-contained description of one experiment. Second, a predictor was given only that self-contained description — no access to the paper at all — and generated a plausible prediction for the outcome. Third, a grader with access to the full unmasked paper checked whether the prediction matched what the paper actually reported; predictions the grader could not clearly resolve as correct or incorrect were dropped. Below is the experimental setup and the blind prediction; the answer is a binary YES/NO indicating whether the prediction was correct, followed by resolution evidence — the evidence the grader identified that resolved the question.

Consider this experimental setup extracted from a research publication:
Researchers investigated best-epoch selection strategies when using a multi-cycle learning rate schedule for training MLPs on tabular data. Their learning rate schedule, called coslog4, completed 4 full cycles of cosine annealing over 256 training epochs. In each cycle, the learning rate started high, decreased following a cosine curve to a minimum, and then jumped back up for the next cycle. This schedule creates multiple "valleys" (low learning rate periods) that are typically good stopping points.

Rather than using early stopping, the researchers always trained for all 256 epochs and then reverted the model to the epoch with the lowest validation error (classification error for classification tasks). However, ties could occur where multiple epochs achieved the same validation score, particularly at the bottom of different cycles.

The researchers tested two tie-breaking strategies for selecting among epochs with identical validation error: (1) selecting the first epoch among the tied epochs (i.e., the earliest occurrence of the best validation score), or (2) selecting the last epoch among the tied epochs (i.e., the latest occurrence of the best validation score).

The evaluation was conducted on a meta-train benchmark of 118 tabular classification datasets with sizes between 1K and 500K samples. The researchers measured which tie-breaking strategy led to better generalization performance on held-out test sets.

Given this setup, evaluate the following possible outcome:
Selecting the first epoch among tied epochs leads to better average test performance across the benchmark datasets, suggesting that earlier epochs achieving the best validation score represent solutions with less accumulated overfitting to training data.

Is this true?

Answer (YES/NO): NO